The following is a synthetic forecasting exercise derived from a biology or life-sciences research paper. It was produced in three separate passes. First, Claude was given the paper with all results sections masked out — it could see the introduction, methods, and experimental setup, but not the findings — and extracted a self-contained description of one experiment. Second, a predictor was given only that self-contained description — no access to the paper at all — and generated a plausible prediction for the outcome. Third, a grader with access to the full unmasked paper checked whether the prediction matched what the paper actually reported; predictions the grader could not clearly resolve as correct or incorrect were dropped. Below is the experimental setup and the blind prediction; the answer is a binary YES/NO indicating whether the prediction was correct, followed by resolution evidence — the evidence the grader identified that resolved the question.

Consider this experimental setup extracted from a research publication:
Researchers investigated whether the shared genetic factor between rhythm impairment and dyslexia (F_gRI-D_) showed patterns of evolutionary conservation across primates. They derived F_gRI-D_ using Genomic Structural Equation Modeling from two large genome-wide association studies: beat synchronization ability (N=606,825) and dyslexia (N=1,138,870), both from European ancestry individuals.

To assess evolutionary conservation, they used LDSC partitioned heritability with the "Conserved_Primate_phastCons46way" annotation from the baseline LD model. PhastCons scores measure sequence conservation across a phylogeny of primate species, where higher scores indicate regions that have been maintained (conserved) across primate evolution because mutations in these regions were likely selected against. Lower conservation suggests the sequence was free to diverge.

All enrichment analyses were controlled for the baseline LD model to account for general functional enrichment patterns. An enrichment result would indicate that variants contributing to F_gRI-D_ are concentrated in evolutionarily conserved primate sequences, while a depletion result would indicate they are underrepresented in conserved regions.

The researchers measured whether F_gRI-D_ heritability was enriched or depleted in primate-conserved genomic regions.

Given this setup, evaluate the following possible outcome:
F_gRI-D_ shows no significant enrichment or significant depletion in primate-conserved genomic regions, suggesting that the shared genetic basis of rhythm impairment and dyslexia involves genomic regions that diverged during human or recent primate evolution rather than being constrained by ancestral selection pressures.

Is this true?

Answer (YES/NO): NO